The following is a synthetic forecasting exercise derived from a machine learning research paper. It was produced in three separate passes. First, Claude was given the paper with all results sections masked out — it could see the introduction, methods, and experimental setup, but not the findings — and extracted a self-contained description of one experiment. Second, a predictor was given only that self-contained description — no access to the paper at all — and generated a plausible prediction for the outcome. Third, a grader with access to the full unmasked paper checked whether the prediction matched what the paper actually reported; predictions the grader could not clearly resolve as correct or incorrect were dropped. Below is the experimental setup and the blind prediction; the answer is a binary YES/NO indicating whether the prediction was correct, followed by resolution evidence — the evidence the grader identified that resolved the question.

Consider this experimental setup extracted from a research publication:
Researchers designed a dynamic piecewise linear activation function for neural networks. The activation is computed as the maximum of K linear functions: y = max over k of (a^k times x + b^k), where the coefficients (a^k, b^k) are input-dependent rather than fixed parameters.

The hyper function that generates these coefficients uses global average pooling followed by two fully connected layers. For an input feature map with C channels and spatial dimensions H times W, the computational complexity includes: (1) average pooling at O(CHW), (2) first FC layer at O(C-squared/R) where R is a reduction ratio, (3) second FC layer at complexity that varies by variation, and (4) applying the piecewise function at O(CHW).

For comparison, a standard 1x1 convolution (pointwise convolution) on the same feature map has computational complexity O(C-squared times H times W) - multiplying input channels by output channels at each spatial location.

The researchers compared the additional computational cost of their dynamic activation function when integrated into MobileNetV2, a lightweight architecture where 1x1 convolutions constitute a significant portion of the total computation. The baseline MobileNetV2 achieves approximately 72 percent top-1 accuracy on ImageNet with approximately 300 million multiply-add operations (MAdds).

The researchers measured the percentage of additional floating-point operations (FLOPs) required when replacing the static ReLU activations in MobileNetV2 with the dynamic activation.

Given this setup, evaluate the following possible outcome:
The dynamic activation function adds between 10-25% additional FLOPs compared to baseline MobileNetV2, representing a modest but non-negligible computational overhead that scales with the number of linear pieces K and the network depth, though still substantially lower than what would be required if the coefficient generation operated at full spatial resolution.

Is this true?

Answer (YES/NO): NO